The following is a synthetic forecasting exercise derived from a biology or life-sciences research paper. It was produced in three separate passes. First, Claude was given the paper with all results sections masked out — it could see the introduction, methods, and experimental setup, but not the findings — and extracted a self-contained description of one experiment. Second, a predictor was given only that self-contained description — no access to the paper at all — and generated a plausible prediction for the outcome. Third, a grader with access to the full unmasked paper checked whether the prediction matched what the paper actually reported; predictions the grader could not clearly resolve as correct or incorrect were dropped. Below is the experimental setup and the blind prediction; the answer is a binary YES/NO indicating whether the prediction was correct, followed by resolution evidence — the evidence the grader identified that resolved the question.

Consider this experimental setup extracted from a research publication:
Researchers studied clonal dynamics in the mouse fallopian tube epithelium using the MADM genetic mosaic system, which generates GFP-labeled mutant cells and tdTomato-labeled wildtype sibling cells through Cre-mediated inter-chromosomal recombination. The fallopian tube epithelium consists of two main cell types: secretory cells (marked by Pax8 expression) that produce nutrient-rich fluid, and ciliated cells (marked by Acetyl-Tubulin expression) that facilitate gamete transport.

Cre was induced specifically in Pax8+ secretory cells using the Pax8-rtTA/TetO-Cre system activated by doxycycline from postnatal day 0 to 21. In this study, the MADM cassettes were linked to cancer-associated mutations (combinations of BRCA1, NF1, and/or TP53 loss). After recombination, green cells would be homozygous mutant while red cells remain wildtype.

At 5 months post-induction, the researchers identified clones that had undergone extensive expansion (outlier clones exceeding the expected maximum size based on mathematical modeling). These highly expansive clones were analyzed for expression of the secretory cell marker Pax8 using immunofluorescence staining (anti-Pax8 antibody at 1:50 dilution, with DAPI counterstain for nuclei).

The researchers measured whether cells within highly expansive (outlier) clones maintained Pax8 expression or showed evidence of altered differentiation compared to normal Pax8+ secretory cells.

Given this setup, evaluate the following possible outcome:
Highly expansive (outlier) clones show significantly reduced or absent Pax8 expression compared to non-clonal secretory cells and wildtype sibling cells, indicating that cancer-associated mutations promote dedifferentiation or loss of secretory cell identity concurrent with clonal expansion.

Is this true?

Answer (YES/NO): NO